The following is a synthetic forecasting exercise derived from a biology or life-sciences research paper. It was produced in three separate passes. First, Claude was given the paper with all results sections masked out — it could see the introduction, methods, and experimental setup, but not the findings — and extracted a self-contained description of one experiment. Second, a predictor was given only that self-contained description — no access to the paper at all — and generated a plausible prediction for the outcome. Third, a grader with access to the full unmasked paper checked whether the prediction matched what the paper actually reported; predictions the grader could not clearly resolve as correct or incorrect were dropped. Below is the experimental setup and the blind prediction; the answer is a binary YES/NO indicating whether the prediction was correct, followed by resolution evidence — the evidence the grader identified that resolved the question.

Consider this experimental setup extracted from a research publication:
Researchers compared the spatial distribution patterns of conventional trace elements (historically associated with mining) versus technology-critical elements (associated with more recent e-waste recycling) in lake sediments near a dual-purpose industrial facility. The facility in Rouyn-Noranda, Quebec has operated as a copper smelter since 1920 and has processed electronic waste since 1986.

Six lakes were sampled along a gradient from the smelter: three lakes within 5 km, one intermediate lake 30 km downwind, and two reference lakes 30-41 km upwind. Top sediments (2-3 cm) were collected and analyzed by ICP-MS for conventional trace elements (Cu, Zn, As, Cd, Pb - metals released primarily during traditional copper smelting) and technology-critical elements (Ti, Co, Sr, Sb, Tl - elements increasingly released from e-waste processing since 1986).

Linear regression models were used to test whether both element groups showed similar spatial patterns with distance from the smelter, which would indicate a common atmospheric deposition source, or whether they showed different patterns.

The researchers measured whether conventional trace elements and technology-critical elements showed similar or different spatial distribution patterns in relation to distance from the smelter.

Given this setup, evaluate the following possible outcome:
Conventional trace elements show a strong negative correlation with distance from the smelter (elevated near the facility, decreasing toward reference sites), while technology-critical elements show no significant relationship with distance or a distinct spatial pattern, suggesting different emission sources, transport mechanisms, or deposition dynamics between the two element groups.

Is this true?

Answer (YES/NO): NO